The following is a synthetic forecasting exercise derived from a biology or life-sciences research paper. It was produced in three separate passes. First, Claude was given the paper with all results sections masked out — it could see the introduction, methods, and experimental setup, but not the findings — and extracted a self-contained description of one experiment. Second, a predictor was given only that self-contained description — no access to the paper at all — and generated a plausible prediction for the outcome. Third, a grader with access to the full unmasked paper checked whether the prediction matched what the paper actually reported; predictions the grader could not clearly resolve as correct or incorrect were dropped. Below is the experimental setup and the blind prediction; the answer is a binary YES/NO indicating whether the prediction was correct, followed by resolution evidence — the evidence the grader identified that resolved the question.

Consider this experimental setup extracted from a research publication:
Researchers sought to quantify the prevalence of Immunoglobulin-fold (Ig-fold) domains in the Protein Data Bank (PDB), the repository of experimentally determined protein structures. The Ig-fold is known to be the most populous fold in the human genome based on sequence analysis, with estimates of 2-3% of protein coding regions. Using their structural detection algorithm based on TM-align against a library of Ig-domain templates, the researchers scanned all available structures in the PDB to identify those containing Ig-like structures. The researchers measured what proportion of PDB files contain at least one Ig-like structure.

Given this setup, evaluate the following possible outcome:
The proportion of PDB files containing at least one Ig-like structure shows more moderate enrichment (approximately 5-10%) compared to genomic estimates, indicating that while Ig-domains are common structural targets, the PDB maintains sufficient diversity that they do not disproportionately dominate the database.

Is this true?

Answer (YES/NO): YES